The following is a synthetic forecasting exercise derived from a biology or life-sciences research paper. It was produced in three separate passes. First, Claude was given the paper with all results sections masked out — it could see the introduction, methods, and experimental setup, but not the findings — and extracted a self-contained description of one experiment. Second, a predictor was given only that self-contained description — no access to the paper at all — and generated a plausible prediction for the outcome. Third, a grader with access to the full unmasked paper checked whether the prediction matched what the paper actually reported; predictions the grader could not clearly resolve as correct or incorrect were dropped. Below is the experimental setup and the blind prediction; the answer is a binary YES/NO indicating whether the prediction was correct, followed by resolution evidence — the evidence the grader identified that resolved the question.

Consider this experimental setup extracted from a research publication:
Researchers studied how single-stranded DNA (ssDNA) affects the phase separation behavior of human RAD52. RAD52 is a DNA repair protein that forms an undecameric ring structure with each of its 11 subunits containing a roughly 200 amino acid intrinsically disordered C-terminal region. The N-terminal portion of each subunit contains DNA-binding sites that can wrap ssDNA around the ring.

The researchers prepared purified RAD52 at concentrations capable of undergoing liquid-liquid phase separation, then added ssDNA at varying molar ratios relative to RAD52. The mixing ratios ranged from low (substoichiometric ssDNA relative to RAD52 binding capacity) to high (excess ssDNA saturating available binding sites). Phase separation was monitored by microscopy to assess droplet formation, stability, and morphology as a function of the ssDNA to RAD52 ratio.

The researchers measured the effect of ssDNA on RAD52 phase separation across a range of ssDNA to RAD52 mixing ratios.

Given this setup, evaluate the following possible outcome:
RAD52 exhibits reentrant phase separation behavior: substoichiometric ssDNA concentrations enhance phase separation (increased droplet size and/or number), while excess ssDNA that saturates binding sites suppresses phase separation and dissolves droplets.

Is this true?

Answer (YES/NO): YES